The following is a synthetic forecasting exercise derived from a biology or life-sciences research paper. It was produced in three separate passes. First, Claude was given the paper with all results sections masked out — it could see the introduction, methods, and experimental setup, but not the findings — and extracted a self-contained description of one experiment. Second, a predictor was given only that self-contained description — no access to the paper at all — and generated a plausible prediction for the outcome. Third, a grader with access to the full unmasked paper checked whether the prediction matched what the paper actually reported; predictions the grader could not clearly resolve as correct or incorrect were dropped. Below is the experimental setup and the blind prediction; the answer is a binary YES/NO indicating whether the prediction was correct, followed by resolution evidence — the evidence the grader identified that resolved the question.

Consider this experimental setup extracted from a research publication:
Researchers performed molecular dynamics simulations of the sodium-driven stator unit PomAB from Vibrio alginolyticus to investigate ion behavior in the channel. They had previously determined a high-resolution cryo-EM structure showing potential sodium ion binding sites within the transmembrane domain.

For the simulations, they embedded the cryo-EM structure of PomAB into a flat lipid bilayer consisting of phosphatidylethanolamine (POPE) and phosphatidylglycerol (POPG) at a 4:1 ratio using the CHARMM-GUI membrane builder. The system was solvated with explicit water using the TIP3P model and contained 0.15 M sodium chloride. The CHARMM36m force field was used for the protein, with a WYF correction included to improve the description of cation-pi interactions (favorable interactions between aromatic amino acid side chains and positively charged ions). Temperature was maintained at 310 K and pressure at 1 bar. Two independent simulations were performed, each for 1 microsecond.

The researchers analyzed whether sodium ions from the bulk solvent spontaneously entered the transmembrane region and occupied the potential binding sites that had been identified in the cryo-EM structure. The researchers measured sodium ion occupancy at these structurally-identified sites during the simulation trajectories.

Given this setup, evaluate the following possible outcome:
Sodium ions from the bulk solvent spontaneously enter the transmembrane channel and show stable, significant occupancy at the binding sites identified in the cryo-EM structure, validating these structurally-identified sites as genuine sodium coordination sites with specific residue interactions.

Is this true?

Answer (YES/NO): NO